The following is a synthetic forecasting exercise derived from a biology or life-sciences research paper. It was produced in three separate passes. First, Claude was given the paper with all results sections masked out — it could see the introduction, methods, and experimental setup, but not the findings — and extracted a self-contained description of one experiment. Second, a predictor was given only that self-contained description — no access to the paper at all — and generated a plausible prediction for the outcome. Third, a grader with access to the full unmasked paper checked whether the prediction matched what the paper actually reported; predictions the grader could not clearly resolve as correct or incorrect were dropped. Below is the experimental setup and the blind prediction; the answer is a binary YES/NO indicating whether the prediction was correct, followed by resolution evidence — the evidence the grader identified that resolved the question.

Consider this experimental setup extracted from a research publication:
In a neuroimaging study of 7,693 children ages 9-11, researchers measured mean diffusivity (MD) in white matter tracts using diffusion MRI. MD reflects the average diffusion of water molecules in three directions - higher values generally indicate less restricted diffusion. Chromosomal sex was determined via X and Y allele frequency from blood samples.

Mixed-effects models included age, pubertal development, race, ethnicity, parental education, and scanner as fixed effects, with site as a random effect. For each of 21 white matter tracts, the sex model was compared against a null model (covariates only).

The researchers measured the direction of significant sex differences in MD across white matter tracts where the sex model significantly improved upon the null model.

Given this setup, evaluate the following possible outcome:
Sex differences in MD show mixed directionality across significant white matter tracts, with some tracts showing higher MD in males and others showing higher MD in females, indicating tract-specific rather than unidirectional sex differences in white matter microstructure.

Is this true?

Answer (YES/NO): NO